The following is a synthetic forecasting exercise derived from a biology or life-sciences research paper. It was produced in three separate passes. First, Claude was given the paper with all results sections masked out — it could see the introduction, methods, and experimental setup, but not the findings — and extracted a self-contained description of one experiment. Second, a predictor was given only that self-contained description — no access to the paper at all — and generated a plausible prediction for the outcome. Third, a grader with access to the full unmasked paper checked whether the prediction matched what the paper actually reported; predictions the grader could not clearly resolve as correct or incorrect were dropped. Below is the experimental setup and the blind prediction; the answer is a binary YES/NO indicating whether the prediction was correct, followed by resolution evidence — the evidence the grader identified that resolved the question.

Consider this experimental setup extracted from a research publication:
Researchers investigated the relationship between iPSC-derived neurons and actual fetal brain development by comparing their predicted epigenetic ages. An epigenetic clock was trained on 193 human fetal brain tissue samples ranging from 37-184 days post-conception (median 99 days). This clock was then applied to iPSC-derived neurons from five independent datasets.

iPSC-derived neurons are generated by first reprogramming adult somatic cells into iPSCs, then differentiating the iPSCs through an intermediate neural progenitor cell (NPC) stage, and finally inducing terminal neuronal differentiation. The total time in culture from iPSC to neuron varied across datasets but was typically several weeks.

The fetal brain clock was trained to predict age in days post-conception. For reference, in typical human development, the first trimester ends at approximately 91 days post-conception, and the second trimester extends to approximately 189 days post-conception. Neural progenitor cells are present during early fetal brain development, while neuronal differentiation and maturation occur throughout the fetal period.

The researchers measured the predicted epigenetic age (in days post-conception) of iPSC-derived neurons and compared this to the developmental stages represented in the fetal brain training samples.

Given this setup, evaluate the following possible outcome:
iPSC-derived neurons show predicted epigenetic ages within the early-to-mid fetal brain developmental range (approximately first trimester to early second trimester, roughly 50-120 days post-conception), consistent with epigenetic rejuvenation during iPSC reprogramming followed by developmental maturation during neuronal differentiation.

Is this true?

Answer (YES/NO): YES